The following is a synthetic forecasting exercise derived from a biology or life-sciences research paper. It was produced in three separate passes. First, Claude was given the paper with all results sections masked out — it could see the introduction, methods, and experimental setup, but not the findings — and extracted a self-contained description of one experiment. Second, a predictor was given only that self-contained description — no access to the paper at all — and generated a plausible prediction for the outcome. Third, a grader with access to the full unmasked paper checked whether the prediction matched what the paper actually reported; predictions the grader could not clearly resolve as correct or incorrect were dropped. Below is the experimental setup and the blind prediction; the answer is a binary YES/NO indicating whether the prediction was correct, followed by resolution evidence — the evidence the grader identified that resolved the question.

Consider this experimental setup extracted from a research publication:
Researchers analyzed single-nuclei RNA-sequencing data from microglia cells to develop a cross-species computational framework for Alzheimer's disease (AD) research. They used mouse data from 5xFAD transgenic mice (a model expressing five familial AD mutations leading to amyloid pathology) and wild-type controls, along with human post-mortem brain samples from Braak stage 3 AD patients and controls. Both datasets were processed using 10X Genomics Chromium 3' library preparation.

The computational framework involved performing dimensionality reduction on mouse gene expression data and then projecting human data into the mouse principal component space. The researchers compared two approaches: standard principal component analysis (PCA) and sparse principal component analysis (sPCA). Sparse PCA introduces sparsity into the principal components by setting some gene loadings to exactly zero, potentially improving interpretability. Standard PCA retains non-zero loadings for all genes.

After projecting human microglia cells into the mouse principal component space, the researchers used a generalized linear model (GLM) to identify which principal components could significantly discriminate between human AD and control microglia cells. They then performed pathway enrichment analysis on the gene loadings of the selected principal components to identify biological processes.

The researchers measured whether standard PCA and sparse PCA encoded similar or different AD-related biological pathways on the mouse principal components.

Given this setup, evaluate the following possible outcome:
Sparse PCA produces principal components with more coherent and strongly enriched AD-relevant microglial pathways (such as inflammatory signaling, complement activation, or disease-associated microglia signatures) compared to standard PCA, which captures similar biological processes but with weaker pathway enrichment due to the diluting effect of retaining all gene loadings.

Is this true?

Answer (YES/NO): NO